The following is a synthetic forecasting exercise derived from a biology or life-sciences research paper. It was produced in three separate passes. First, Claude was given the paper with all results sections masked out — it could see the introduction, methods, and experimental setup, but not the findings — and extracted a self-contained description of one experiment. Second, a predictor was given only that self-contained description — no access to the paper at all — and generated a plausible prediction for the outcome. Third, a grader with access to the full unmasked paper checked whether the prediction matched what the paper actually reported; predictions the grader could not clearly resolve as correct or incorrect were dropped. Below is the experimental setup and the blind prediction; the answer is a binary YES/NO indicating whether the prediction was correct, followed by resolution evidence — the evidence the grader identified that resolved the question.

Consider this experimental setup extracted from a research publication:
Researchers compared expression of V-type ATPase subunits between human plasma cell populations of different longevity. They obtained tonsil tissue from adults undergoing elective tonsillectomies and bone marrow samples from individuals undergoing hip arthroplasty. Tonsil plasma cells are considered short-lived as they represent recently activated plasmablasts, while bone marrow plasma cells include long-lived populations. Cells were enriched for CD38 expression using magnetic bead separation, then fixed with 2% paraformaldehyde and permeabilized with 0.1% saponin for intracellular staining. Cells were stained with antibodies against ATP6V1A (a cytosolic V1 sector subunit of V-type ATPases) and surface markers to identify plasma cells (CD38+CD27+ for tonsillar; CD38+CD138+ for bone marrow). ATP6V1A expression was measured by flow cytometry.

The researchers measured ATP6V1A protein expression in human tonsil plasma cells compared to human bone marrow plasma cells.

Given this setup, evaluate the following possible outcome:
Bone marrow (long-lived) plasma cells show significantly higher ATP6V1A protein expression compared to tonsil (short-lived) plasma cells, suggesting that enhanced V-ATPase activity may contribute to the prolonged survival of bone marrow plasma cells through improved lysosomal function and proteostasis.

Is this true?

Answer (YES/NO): YES